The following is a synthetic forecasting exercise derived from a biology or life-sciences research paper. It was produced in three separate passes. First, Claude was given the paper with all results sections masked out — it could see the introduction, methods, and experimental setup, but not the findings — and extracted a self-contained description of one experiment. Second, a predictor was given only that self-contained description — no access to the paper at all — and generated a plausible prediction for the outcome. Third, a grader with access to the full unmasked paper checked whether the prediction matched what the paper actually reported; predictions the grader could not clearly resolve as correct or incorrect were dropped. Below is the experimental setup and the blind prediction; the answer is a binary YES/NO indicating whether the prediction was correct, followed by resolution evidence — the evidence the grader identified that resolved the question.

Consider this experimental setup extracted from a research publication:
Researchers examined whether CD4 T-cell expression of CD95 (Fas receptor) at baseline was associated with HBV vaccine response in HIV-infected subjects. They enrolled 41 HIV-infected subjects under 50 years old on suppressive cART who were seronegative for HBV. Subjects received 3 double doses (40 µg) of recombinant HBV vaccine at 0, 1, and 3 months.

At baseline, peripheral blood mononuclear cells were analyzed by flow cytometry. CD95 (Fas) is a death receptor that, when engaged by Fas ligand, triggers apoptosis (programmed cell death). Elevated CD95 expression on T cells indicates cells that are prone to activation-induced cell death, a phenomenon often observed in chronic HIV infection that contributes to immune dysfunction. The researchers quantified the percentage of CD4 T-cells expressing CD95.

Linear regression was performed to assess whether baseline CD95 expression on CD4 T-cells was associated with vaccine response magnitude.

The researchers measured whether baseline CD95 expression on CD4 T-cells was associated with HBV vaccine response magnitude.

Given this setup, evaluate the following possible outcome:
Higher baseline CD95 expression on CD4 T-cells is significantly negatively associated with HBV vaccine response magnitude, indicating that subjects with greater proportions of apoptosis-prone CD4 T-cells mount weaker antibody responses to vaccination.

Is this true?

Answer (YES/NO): NO